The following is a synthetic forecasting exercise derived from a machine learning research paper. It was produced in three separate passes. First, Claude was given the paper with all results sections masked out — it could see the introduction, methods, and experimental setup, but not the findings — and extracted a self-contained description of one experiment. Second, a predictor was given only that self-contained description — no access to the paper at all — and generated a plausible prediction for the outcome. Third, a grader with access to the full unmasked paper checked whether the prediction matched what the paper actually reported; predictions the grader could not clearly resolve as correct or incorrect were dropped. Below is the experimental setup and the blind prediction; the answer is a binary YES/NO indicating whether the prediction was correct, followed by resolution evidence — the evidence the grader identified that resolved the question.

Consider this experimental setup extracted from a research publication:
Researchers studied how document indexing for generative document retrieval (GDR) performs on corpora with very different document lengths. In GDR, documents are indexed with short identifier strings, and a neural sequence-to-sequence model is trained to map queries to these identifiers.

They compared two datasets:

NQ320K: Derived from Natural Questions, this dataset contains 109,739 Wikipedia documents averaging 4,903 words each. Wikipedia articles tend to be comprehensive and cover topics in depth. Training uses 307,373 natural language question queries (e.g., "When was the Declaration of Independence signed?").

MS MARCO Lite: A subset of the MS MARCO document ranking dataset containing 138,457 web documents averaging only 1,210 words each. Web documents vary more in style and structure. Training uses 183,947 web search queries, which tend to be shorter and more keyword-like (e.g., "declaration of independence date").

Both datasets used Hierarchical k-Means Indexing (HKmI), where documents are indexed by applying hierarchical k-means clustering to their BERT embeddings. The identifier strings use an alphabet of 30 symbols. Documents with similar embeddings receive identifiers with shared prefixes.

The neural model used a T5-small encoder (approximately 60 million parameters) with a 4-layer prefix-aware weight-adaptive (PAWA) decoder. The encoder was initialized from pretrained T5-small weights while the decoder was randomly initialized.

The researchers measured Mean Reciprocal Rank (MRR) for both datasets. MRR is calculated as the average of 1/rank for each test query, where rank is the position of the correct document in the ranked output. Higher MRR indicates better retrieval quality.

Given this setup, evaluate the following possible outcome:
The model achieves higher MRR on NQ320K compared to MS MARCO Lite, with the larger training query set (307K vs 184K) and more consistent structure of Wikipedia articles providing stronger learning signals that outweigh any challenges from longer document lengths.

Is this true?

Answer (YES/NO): YES